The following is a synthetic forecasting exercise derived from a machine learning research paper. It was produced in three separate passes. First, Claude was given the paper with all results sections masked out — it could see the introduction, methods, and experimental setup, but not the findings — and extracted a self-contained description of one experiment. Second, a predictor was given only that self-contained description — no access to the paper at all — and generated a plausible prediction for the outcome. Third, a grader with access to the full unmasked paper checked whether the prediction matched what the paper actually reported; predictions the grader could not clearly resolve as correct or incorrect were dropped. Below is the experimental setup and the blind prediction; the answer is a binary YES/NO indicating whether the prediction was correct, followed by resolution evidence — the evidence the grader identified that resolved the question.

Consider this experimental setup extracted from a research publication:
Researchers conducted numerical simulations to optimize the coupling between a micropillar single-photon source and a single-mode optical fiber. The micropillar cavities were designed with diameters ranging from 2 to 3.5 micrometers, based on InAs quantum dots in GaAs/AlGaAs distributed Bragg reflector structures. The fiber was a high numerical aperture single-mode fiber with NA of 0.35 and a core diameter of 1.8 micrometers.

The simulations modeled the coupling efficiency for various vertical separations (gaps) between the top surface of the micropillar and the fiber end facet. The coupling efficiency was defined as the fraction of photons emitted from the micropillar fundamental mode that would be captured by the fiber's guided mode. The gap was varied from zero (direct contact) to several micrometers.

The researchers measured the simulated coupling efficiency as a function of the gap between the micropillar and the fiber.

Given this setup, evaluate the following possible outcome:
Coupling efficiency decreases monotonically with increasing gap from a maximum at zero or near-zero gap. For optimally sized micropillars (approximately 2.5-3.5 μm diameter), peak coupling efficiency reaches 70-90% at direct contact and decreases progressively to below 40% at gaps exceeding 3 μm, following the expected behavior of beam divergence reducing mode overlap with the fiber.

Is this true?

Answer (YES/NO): NO